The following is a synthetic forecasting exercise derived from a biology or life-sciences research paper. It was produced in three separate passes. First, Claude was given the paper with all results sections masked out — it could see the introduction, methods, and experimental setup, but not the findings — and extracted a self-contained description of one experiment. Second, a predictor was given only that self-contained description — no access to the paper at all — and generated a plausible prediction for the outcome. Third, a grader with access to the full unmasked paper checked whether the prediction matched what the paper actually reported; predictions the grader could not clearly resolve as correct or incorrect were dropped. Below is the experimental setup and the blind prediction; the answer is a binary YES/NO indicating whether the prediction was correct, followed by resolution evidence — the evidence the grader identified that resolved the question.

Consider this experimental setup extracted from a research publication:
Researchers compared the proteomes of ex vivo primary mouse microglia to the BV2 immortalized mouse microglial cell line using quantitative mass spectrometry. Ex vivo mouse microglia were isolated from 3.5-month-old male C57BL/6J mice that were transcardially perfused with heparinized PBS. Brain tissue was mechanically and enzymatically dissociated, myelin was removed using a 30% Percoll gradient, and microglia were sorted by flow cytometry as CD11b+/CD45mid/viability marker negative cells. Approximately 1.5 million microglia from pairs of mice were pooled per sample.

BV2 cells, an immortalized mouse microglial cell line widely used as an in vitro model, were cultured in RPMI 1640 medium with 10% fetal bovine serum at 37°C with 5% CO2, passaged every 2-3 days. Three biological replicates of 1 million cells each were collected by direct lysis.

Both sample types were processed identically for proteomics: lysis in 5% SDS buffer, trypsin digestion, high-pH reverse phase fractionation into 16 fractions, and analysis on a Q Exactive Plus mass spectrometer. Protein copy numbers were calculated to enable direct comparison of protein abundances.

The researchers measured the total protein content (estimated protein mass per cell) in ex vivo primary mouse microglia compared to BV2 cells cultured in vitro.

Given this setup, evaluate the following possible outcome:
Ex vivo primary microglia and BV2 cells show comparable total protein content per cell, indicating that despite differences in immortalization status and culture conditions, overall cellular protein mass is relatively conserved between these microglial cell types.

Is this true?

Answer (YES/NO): NO